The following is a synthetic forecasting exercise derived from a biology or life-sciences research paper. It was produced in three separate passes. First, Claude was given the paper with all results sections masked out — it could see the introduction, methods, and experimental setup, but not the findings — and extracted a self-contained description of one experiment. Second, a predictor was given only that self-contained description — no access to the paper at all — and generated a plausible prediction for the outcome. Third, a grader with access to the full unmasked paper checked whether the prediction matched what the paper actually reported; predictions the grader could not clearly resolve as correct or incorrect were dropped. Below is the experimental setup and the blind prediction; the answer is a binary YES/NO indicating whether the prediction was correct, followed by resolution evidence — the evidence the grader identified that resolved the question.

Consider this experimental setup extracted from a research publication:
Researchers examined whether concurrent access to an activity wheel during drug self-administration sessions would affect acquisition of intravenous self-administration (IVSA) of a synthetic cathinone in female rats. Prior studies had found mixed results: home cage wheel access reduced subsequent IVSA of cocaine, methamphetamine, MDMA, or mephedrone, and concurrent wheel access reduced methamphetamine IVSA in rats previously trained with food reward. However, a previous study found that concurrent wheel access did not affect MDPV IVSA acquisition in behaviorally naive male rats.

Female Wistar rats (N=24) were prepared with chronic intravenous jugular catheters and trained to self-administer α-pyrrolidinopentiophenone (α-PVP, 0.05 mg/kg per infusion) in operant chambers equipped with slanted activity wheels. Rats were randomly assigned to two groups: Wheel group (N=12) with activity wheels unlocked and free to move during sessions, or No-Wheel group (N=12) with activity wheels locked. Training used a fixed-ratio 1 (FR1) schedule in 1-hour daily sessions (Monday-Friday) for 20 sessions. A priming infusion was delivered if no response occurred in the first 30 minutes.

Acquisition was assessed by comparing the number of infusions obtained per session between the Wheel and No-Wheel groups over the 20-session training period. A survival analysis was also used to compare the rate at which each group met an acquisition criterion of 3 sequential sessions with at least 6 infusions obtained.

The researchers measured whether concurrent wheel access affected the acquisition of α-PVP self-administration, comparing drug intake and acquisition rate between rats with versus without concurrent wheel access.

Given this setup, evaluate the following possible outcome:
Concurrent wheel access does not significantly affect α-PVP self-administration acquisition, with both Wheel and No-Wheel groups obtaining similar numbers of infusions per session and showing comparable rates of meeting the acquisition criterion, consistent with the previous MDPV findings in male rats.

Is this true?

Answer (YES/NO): YES